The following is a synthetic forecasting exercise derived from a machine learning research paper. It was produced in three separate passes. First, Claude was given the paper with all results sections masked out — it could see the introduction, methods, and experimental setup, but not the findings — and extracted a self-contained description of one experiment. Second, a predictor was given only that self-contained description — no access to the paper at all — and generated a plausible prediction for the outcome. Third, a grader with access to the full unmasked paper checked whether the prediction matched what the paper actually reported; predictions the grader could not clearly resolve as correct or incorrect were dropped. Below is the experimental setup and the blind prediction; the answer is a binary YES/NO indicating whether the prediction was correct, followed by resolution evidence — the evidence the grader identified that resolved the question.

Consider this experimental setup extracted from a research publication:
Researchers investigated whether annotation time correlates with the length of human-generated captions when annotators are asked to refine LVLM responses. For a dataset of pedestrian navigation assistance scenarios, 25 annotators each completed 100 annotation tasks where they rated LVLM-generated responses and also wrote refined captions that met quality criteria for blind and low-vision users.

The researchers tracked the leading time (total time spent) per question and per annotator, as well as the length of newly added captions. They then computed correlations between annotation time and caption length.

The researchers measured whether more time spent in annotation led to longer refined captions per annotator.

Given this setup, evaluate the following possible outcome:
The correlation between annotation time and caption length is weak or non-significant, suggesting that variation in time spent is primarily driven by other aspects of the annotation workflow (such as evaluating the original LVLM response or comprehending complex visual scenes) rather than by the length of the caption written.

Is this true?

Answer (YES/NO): YES